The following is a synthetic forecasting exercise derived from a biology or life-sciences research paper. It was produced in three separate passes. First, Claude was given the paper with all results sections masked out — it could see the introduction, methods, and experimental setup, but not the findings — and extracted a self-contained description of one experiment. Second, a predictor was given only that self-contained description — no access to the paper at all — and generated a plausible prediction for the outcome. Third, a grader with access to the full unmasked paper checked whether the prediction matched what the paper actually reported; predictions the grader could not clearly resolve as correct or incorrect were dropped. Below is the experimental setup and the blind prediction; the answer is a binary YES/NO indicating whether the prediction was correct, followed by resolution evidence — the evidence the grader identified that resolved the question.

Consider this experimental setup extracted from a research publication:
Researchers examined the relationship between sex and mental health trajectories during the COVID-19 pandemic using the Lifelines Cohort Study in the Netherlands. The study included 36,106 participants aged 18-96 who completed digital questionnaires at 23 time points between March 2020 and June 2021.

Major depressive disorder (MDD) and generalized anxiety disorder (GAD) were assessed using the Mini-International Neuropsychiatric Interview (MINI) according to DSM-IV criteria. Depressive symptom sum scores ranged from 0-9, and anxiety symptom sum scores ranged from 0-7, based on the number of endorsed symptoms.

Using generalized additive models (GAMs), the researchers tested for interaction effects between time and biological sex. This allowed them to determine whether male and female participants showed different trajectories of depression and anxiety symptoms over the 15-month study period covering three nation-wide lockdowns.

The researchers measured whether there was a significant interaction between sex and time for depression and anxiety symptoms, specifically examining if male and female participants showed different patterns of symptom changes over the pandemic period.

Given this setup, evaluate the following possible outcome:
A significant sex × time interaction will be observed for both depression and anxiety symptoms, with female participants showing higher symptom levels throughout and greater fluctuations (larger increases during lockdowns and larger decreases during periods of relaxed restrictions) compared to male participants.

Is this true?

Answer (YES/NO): NO